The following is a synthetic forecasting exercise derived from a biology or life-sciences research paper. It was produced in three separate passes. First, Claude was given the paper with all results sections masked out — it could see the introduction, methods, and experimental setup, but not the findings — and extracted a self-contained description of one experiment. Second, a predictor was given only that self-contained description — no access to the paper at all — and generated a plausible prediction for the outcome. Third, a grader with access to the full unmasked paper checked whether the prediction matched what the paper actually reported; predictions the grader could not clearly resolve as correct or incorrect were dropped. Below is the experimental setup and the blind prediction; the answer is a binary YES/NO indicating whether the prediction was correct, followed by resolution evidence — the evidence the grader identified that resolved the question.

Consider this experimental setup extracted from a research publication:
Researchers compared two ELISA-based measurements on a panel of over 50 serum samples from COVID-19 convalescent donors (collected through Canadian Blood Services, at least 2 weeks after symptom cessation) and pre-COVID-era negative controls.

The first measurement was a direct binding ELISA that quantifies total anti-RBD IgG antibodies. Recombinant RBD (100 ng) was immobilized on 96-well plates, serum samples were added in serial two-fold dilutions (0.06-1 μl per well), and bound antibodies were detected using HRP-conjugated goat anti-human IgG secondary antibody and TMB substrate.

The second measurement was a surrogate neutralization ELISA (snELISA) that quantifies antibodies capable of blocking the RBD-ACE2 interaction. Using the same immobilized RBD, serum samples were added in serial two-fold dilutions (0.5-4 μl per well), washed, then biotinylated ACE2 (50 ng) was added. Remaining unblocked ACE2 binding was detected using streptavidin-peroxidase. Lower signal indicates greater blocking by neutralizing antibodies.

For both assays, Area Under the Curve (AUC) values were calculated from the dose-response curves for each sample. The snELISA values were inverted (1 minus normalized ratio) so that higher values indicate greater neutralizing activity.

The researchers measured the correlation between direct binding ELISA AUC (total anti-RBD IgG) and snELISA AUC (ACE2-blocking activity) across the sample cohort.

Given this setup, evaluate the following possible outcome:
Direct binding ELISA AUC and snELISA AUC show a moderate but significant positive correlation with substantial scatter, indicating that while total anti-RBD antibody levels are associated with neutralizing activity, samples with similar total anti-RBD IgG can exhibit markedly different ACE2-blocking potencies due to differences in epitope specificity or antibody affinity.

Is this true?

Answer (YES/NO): NO